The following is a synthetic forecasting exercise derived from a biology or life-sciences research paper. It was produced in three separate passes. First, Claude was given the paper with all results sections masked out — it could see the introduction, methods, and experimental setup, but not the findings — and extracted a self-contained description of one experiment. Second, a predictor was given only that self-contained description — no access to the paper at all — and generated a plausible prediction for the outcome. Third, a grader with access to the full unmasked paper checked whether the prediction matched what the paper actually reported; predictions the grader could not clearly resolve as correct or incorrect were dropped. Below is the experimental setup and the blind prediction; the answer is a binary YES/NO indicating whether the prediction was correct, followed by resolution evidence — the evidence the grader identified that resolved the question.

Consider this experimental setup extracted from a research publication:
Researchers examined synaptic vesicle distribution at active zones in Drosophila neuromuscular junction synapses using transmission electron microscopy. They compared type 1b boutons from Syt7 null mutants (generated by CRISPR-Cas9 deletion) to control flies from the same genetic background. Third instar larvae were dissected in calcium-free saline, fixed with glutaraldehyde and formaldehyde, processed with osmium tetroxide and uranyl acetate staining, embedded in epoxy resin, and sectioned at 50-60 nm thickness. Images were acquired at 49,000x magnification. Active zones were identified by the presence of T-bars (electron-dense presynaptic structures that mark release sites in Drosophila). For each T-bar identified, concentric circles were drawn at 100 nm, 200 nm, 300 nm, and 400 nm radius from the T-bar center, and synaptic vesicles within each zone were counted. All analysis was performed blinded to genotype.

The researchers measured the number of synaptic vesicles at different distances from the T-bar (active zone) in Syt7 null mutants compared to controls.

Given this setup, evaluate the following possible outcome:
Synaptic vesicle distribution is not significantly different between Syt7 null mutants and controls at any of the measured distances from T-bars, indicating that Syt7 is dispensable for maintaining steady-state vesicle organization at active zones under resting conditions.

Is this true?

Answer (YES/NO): YES